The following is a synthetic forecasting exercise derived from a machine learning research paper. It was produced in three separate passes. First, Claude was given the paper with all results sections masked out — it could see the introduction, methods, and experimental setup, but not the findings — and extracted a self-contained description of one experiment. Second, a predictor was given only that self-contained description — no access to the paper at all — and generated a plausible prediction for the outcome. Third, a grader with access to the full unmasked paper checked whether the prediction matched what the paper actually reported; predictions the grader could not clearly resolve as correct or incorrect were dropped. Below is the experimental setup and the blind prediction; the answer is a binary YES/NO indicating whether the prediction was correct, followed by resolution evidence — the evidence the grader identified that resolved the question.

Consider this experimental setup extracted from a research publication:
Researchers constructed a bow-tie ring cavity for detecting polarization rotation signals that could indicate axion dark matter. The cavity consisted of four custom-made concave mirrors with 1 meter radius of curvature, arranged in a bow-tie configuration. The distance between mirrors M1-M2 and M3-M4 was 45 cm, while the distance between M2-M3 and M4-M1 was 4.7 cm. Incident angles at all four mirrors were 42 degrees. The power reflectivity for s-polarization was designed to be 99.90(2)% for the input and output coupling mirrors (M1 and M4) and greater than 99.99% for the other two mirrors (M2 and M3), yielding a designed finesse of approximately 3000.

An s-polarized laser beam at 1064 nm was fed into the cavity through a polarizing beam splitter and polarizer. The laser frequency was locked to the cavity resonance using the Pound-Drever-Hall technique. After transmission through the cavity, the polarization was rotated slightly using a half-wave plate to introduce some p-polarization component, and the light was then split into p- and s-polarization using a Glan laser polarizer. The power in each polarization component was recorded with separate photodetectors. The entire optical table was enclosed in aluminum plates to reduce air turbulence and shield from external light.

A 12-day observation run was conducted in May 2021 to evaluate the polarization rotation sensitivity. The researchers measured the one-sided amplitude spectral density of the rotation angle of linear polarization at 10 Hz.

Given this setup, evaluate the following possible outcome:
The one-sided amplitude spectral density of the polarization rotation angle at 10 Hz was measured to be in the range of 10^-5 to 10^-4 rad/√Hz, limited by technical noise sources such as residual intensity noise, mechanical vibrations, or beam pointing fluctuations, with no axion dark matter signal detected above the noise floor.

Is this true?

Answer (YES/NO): NO